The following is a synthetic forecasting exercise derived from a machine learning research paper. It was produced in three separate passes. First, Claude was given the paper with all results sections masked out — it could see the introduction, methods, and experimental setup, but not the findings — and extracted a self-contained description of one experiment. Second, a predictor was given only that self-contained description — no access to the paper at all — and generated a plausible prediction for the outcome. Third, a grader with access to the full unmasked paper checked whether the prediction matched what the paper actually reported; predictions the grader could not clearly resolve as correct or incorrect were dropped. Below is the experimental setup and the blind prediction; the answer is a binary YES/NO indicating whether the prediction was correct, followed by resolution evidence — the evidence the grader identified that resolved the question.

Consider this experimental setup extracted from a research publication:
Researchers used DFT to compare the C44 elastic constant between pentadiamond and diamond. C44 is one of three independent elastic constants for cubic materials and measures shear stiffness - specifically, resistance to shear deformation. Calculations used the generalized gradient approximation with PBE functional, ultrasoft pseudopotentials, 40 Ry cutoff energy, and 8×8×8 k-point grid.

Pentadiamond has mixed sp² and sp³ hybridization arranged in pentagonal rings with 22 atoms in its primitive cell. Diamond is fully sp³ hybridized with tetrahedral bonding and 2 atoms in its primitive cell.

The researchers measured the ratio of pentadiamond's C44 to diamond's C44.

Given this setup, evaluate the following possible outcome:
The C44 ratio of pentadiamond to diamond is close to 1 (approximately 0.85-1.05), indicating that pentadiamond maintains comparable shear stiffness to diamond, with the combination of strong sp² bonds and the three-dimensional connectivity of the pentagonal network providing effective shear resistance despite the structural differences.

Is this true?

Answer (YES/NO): NO